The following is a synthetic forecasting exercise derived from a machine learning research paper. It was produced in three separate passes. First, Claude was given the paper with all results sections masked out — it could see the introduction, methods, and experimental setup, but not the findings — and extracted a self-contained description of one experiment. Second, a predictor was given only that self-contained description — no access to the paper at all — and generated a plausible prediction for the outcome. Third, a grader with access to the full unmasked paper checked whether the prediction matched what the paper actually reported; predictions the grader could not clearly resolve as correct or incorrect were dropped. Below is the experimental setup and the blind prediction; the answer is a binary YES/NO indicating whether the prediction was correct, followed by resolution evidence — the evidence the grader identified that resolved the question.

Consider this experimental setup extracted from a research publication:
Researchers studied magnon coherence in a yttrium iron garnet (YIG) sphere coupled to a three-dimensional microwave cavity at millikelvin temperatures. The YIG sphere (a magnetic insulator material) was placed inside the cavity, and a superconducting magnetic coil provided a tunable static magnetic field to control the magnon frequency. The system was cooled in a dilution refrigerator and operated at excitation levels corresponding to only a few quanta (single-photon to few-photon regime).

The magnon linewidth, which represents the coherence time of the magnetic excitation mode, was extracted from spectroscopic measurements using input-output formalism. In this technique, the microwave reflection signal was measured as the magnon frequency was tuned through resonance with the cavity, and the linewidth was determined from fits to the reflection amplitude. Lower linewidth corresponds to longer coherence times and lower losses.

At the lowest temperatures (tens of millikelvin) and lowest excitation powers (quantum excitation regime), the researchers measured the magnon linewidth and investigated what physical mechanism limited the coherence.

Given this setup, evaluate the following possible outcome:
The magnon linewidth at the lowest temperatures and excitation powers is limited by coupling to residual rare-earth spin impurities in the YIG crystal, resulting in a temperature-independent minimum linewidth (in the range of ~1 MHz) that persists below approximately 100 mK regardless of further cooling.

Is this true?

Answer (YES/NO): NO